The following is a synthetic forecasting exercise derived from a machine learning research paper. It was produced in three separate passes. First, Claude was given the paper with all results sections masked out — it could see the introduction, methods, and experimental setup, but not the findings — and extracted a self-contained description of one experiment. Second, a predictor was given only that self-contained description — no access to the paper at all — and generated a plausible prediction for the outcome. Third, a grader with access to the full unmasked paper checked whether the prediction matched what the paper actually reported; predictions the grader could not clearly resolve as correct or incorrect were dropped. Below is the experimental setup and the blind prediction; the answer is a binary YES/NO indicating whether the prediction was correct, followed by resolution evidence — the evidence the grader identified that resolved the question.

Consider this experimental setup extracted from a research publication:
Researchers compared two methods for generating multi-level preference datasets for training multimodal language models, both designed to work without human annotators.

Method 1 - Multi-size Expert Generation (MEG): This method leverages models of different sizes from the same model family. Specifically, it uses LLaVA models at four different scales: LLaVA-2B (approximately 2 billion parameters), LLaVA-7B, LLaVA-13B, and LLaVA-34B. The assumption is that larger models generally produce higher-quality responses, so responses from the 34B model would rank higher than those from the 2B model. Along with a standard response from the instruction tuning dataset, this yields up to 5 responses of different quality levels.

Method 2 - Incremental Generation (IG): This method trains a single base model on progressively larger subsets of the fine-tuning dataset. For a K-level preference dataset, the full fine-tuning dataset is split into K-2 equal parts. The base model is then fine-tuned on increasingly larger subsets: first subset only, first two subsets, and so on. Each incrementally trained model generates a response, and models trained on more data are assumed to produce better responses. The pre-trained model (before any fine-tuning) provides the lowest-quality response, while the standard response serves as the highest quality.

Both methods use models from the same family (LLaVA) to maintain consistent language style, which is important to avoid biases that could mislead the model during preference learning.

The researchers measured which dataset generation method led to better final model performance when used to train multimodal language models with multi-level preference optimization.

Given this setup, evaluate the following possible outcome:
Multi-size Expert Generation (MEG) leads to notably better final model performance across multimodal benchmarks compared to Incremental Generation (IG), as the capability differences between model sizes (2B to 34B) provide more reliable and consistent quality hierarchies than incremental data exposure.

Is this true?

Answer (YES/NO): NO